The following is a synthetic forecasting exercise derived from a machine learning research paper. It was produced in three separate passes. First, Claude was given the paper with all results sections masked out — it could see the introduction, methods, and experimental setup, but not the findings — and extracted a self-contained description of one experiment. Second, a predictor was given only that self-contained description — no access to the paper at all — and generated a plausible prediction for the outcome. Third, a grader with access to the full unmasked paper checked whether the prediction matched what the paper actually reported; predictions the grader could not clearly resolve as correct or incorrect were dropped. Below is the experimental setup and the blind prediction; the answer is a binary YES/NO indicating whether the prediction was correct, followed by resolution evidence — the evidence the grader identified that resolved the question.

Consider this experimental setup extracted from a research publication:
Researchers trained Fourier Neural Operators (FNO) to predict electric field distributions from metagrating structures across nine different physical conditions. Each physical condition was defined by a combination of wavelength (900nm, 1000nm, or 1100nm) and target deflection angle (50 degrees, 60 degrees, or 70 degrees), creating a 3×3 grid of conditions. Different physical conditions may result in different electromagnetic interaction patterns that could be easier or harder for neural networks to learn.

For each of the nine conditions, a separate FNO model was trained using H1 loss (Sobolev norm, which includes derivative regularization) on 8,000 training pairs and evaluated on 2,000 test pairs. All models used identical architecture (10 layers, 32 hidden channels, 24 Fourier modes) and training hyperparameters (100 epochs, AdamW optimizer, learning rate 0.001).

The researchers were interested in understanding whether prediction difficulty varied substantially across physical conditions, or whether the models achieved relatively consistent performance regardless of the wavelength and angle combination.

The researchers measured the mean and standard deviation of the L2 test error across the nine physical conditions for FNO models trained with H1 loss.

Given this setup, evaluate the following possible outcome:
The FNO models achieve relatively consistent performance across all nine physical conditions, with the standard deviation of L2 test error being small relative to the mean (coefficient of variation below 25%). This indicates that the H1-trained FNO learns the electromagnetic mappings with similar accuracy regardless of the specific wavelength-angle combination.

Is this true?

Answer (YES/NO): NO